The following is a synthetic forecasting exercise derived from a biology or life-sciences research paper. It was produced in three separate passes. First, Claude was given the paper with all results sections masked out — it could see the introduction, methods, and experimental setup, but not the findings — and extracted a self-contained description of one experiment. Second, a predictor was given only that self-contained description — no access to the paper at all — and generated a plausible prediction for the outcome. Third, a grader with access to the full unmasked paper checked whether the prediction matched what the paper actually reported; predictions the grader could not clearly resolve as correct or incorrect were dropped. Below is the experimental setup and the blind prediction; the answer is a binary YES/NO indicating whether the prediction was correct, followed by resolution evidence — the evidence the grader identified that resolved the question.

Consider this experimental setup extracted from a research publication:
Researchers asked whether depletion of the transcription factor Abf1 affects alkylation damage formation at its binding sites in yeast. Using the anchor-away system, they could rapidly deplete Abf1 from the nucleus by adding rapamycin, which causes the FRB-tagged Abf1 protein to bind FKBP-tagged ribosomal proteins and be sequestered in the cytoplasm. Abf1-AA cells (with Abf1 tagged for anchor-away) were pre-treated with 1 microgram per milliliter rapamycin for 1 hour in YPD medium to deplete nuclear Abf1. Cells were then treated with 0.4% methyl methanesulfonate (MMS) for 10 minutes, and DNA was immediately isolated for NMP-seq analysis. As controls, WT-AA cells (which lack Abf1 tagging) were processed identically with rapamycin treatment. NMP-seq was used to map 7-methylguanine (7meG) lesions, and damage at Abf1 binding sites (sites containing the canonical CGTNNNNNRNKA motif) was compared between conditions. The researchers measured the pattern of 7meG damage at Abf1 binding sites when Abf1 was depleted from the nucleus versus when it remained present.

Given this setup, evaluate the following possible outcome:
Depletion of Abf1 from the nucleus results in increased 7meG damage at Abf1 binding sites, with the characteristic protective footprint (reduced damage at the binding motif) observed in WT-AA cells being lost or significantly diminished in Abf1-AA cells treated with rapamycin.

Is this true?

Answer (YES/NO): YES